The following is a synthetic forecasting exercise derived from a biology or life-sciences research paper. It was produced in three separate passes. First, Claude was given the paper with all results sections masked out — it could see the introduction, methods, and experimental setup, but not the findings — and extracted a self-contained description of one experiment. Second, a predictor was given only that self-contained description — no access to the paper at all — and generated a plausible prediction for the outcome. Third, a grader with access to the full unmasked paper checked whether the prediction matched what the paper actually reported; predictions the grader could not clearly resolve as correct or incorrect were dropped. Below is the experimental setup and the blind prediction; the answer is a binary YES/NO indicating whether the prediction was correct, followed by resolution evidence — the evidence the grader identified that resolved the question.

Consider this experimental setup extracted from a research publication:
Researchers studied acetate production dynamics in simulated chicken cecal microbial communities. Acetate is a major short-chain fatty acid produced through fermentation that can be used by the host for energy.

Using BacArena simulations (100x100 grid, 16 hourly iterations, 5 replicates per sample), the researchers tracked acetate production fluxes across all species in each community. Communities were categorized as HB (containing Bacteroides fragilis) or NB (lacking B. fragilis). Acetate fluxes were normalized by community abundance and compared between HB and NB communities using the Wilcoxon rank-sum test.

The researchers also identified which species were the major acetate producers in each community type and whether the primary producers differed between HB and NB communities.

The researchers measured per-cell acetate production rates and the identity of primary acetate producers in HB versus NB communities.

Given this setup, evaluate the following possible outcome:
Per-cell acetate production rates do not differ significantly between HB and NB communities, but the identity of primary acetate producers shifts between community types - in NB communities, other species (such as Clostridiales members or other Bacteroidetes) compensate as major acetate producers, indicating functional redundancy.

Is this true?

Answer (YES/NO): YES